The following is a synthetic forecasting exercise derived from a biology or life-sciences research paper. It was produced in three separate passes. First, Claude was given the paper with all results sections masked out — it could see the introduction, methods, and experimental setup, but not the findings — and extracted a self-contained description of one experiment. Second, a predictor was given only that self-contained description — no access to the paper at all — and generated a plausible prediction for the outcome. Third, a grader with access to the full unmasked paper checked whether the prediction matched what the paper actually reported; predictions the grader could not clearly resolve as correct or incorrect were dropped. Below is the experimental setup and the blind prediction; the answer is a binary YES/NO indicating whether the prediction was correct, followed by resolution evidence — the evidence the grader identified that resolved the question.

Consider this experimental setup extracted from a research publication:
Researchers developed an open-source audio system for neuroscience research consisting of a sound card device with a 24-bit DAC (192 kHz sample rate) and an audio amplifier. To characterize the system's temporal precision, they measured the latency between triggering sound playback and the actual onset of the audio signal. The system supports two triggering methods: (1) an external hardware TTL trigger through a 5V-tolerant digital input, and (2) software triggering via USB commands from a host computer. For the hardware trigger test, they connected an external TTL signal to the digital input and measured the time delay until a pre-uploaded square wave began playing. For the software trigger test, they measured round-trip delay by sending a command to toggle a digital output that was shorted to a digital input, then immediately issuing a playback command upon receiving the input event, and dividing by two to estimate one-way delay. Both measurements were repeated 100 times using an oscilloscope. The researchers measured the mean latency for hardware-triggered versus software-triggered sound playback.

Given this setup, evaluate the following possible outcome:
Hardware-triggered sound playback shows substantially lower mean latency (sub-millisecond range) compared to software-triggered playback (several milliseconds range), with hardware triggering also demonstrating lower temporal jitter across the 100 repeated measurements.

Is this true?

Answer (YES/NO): YES